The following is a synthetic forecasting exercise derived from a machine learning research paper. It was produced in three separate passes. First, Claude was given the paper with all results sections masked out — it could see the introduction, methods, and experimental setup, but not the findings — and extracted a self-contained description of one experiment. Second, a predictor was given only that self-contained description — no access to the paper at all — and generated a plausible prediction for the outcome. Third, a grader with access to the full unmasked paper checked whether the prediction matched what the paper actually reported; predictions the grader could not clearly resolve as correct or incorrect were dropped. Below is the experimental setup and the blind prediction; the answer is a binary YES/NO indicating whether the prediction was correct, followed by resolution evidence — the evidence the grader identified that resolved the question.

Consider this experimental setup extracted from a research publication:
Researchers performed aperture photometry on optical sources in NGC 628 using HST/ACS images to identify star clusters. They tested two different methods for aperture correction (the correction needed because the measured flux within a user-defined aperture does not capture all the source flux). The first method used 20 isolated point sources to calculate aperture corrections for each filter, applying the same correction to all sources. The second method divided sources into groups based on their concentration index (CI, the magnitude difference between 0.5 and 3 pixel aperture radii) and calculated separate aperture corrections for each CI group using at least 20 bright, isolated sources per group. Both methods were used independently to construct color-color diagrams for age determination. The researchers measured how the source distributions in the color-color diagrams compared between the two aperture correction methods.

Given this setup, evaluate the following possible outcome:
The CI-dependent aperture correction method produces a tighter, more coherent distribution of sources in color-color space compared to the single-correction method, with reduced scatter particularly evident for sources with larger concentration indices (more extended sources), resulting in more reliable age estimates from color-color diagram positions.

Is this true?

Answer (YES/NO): NO